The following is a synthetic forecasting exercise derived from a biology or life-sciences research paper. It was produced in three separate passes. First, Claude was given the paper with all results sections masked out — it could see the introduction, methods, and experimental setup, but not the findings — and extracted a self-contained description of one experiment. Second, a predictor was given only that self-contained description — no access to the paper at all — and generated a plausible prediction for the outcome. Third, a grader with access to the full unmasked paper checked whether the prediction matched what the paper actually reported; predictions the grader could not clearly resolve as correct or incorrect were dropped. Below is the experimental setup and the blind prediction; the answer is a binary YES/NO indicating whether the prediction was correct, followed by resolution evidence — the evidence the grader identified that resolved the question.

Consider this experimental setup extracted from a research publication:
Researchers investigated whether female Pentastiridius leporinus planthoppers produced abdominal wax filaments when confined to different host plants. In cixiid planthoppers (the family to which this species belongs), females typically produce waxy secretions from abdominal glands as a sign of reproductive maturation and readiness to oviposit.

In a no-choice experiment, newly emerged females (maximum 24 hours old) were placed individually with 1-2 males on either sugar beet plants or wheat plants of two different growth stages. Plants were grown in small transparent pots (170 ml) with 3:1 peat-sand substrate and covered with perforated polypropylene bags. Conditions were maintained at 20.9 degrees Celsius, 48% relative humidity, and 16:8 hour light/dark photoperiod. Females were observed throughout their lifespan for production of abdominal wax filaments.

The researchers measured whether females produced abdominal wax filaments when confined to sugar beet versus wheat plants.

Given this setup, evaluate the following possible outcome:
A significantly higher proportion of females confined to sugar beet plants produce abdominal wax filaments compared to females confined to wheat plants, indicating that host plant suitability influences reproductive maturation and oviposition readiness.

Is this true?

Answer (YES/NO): YES